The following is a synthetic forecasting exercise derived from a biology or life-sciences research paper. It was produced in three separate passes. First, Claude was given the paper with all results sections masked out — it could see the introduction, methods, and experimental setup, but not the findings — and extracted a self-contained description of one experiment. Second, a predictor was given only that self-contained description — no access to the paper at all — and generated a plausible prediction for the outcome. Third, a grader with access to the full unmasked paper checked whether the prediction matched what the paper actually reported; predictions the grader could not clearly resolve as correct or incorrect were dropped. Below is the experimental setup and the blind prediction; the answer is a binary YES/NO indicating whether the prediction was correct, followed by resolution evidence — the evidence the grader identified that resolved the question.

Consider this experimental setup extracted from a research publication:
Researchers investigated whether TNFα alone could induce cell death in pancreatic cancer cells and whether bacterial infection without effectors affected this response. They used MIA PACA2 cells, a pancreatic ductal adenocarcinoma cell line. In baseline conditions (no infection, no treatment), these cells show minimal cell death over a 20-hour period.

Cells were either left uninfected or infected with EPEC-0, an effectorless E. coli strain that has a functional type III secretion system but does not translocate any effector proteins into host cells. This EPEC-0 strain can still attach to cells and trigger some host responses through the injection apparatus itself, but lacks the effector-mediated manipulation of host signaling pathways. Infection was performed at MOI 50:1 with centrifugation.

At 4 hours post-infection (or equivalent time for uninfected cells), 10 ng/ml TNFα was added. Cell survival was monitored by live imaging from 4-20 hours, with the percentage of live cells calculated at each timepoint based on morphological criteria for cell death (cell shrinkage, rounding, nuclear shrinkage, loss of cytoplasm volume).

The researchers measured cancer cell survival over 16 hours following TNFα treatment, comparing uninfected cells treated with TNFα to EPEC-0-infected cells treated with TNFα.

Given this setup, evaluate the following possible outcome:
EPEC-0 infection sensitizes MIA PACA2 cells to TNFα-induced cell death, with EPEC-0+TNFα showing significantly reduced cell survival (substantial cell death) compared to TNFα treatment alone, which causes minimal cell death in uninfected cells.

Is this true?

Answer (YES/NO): NO